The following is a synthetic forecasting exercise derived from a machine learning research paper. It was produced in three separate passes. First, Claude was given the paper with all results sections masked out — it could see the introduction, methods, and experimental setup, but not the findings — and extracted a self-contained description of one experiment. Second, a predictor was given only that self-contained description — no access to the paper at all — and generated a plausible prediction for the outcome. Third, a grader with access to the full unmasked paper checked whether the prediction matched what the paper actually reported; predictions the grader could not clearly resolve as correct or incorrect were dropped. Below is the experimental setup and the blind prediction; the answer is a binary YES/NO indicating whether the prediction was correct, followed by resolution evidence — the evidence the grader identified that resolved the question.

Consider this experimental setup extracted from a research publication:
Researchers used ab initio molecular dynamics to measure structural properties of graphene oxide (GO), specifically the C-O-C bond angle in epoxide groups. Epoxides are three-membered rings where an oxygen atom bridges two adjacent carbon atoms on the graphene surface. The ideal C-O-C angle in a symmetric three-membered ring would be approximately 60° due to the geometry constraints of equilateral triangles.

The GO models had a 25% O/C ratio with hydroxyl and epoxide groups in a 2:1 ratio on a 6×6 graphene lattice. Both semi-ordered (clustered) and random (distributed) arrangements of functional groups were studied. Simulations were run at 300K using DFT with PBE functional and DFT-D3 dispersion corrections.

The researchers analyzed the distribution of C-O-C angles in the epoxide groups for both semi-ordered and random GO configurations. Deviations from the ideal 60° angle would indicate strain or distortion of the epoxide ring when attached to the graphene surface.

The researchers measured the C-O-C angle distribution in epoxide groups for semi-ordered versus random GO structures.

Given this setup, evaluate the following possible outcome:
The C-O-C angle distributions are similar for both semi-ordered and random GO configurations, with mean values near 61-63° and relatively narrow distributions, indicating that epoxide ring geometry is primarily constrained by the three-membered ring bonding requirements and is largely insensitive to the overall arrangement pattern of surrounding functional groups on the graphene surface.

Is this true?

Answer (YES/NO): YES